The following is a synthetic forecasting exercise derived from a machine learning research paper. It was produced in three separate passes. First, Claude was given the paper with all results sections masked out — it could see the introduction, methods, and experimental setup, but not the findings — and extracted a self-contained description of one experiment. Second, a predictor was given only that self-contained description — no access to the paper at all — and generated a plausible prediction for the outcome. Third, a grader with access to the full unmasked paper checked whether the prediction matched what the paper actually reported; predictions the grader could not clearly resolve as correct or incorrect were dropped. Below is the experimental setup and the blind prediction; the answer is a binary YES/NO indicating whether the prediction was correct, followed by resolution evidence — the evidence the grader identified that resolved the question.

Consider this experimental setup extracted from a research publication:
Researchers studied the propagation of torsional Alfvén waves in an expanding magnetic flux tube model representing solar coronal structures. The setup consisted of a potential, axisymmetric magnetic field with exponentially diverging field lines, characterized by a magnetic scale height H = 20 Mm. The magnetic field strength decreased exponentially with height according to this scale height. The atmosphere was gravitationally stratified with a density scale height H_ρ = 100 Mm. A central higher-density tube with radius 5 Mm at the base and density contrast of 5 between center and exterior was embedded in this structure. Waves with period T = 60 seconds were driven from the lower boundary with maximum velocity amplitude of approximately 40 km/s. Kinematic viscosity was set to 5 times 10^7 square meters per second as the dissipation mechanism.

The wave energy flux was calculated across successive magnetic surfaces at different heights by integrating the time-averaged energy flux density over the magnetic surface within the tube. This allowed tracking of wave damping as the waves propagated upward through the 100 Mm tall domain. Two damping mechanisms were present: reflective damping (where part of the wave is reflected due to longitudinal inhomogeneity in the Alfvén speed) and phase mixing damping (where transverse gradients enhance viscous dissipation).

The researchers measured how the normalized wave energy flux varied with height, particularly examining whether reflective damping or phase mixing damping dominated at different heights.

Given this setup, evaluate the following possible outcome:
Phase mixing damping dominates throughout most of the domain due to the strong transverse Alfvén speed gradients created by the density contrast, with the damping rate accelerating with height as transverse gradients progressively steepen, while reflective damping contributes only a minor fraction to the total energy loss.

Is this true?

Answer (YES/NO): NO